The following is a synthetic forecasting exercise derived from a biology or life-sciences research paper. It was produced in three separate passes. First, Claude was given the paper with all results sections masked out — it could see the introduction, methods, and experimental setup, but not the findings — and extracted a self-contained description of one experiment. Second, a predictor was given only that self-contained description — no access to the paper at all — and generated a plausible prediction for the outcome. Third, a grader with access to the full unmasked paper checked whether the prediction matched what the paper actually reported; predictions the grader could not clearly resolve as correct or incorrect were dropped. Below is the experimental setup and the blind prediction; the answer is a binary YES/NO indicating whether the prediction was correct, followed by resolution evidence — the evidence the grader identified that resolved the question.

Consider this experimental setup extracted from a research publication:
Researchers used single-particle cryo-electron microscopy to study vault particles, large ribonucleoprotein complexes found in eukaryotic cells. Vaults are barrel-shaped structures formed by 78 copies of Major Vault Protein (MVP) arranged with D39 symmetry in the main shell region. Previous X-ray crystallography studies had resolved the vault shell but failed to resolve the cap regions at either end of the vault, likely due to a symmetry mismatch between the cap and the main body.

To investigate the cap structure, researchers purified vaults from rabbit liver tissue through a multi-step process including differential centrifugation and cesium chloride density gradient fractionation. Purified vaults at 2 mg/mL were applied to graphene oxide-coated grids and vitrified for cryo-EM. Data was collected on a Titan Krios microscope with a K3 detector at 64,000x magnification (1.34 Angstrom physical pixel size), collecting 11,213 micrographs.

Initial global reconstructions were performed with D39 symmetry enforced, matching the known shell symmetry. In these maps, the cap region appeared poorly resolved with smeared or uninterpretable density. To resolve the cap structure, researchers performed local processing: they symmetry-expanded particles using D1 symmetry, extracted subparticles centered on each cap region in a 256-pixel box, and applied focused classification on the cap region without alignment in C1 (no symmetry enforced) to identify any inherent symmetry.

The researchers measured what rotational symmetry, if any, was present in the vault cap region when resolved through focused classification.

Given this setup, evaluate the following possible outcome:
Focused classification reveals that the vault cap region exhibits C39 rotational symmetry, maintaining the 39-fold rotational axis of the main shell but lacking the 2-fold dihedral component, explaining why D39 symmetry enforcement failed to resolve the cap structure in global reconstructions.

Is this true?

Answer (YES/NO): NO